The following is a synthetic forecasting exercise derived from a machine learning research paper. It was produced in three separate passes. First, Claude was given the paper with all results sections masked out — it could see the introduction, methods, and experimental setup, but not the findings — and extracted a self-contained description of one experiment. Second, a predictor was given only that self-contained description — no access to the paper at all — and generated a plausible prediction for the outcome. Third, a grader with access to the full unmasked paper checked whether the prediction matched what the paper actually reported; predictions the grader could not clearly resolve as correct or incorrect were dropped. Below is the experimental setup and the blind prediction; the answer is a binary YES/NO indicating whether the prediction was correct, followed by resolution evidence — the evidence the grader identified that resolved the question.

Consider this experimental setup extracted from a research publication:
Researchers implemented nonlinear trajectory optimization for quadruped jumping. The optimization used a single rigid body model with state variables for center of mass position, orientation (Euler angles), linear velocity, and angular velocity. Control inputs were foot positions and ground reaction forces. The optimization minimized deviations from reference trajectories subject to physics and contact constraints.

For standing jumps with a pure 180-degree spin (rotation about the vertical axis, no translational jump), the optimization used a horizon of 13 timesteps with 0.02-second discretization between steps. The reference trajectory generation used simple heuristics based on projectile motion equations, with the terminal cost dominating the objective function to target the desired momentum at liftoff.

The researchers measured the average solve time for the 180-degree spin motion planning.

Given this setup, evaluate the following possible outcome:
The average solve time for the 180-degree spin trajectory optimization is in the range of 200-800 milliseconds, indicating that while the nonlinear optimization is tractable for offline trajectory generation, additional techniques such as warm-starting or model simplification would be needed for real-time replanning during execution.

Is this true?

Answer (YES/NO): NO